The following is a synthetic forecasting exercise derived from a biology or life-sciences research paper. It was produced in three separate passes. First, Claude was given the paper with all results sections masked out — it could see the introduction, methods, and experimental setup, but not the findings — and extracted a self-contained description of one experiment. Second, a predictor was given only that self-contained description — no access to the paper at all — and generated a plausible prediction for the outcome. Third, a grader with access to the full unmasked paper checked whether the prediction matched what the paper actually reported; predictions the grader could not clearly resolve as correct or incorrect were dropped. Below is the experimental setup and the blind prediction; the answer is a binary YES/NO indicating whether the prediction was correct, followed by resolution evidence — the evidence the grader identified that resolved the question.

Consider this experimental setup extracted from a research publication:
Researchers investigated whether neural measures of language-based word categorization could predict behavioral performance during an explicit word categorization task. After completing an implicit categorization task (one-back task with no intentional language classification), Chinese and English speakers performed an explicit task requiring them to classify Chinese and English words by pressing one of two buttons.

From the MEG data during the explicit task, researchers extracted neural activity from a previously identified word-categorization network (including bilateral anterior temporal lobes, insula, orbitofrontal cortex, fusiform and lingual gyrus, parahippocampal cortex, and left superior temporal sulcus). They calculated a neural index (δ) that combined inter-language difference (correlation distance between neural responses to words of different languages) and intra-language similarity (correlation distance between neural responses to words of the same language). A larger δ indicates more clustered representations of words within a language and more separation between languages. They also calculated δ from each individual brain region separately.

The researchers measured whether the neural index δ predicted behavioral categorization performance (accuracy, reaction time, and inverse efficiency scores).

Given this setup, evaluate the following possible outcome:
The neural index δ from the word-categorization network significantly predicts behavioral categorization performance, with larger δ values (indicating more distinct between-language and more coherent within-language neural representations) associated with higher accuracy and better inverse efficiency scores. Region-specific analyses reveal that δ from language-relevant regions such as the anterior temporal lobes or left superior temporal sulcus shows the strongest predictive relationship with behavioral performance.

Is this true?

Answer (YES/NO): NO